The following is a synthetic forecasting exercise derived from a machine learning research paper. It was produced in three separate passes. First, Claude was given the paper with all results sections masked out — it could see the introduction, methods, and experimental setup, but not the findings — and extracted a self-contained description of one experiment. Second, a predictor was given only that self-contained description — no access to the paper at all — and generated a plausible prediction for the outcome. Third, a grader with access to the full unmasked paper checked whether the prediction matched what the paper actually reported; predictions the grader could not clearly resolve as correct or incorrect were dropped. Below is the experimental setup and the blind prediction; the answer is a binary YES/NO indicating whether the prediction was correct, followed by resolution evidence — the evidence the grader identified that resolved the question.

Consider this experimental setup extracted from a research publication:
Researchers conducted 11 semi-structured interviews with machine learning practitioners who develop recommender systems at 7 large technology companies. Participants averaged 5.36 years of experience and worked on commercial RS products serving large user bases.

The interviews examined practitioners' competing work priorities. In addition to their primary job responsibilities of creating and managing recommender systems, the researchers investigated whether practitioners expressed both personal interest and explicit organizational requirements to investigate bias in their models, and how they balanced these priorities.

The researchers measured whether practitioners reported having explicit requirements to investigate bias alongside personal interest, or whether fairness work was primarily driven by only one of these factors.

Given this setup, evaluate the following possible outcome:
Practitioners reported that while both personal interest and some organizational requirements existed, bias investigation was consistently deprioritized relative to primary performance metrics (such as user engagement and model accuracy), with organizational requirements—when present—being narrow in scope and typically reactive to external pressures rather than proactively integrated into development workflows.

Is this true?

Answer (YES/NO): NO